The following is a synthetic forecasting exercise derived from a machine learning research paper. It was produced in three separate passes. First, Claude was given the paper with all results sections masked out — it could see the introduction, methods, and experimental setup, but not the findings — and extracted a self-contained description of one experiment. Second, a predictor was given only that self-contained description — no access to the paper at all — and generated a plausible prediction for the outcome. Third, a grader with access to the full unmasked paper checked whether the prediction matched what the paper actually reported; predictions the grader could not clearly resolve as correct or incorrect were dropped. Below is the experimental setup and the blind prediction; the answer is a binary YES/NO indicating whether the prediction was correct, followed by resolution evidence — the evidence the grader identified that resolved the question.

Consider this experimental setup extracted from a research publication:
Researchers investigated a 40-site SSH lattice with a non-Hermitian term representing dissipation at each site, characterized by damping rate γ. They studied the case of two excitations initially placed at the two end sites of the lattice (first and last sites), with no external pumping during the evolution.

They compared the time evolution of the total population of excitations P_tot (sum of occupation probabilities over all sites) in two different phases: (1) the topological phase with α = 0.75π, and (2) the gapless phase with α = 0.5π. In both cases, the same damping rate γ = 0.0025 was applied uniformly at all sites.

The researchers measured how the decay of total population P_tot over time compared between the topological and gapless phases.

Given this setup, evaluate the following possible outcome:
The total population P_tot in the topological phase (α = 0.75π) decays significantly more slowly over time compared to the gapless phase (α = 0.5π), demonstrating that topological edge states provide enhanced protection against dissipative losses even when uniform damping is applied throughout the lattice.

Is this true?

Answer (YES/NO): NO